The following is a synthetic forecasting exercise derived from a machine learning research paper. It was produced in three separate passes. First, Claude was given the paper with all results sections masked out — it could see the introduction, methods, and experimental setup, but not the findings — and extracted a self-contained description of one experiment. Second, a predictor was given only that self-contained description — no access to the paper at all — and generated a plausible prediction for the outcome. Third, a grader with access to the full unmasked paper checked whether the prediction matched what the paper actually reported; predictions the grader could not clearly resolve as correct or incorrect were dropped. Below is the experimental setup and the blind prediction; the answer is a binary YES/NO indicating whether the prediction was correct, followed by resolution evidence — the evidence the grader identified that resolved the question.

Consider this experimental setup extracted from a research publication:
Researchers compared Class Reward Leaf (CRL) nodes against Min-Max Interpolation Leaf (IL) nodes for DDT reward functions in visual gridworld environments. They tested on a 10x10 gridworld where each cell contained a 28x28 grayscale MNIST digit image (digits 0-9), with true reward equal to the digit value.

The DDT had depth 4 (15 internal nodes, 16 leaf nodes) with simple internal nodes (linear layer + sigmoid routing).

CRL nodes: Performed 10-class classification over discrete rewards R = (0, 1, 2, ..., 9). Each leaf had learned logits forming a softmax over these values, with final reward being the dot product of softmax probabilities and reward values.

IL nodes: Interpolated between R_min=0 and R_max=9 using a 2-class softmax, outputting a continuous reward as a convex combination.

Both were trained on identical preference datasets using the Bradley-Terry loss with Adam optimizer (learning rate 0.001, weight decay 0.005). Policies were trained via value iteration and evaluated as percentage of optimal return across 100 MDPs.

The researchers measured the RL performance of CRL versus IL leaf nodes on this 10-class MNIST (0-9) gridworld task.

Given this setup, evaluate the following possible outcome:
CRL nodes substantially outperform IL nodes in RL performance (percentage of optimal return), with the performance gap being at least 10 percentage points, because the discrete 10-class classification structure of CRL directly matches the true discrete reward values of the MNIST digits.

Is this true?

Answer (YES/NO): NO